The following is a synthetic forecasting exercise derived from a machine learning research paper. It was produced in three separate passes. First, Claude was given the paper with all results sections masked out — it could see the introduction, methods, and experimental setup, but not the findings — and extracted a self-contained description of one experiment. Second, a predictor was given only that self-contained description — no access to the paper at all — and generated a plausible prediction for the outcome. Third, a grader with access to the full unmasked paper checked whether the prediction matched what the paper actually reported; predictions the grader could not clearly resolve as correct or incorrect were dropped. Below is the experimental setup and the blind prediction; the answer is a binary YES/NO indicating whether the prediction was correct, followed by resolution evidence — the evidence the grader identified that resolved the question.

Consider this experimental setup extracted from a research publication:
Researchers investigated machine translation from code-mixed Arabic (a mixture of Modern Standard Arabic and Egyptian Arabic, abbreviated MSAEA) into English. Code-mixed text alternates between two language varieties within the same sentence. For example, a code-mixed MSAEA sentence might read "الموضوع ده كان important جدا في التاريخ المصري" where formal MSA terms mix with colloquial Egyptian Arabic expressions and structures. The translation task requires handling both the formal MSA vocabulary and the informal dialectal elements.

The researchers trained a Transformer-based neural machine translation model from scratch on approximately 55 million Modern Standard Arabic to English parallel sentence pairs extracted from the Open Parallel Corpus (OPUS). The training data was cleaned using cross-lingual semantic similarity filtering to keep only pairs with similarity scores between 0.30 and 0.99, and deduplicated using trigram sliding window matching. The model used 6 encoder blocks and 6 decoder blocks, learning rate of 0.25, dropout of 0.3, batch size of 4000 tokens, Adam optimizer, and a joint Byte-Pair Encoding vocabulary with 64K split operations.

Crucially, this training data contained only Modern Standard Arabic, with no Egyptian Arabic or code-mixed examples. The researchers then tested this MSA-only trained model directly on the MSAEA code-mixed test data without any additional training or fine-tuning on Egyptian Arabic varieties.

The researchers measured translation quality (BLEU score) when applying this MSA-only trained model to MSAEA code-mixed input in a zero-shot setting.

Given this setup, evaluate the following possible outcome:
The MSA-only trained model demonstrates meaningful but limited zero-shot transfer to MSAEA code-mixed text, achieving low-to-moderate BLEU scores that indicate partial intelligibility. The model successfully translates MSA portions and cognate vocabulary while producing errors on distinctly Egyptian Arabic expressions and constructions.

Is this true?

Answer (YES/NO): YES